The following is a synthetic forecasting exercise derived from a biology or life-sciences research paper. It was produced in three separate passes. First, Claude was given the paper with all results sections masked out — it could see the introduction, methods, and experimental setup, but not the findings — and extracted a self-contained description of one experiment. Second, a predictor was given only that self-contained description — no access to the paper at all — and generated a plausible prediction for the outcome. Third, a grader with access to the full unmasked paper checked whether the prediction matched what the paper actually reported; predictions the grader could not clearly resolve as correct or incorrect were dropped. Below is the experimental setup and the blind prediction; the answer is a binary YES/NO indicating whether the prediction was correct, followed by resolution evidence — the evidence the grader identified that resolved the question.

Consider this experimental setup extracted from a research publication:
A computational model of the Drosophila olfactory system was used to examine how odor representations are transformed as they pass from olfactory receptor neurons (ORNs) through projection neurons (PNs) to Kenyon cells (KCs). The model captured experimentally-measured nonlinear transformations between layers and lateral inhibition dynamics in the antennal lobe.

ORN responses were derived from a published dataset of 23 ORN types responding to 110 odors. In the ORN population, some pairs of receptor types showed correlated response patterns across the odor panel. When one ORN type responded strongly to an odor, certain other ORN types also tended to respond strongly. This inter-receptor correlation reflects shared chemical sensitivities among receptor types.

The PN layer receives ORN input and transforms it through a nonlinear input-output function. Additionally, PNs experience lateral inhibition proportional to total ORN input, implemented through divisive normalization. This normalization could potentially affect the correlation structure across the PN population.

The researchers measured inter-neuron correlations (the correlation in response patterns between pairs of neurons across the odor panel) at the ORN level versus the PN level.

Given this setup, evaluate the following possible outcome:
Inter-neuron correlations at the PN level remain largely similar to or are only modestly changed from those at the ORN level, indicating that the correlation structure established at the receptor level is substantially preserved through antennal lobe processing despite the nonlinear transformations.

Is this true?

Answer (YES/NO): NO